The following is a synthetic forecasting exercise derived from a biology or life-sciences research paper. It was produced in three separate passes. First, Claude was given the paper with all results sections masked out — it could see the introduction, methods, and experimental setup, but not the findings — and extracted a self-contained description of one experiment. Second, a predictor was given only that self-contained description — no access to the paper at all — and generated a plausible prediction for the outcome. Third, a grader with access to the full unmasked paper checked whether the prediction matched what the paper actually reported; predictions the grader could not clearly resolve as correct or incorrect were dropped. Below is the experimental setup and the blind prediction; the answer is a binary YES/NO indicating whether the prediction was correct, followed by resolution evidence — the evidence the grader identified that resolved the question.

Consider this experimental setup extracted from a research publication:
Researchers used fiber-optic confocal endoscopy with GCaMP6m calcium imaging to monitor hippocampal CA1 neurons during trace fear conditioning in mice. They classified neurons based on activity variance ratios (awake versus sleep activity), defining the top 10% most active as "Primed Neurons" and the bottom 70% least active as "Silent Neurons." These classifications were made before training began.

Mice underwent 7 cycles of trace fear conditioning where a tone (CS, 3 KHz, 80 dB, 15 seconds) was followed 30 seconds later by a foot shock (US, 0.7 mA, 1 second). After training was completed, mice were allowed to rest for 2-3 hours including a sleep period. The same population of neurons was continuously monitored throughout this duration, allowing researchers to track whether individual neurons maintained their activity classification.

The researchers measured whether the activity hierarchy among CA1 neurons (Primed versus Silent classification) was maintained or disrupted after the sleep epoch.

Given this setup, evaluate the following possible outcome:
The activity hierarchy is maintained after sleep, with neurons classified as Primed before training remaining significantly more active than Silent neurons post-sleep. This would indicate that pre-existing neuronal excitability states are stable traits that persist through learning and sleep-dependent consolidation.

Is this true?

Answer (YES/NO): YES